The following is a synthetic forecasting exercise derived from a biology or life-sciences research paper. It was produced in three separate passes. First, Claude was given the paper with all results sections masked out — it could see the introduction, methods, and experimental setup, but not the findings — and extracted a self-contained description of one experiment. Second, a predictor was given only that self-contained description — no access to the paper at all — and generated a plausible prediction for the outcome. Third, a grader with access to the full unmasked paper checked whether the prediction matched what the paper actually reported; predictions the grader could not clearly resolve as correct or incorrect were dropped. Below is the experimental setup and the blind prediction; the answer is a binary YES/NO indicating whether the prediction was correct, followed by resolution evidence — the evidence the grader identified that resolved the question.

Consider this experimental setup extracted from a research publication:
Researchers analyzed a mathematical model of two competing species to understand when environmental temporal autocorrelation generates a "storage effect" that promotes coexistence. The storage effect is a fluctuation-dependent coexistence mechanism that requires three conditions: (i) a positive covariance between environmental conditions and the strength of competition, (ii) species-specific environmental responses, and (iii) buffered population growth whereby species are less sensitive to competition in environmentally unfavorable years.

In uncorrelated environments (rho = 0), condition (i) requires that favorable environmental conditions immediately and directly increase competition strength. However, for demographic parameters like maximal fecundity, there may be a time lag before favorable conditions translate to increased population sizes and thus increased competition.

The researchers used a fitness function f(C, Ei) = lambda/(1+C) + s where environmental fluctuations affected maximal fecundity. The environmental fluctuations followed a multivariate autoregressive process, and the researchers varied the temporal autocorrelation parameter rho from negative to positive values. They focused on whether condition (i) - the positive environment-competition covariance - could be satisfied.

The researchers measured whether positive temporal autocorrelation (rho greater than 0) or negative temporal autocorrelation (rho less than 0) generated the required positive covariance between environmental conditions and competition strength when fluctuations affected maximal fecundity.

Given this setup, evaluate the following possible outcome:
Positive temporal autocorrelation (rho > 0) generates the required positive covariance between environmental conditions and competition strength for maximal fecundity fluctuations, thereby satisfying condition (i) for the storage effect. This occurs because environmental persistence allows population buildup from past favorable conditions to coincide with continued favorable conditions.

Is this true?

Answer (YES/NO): YES